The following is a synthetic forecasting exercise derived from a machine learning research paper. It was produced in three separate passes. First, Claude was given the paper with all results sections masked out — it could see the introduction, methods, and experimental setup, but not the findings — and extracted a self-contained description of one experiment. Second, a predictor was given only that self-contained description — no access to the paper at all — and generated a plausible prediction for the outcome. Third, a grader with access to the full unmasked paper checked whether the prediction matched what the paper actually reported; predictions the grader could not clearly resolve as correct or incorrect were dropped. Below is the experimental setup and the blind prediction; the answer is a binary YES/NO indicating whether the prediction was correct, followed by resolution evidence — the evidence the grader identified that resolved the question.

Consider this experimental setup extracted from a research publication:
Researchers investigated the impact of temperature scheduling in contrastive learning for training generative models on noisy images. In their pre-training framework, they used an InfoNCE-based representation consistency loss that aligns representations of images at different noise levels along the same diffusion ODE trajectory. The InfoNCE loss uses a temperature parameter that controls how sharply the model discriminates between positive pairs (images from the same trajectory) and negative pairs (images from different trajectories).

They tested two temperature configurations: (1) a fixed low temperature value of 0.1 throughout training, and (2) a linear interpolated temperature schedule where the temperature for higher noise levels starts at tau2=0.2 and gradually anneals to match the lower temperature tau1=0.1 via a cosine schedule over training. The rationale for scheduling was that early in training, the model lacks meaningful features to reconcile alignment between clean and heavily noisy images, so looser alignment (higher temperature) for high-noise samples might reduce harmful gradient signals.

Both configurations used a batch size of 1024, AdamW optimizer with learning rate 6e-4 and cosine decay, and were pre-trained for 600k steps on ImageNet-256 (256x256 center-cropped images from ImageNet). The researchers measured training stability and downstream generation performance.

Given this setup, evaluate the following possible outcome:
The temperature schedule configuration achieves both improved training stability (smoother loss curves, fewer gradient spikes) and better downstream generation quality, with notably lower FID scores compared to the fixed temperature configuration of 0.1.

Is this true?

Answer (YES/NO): NO